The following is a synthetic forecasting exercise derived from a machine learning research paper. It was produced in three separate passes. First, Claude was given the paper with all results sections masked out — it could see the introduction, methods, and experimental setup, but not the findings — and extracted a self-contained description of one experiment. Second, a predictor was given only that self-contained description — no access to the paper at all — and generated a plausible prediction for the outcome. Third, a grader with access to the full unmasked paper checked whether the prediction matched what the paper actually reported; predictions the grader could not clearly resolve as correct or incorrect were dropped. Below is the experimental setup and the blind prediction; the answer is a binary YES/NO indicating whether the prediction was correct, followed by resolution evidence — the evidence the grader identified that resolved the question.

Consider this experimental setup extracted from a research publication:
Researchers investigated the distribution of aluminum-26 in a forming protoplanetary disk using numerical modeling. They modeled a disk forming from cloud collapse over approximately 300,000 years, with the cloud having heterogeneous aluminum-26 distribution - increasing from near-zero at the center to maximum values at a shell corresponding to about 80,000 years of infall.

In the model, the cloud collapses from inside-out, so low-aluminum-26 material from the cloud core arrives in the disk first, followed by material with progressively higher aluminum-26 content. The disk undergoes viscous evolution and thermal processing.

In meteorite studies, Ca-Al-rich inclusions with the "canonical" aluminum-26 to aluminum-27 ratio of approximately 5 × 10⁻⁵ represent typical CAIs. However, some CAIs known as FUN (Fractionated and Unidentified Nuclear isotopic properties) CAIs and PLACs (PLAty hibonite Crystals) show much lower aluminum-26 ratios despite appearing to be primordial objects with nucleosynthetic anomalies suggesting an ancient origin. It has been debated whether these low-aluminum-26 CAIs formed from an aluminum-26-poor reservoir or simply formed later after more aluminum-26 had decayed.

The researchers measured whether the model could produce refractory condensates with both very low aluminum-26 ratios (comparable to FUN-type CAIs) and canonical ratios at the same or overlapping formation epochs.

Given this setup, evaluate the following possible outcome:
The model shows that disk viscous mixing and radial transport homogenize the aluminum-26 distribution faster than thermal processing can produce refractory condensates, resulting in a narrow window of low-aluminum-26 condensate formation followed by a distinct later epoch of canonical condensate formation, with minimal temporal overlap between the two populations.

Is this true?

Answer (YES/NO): NO